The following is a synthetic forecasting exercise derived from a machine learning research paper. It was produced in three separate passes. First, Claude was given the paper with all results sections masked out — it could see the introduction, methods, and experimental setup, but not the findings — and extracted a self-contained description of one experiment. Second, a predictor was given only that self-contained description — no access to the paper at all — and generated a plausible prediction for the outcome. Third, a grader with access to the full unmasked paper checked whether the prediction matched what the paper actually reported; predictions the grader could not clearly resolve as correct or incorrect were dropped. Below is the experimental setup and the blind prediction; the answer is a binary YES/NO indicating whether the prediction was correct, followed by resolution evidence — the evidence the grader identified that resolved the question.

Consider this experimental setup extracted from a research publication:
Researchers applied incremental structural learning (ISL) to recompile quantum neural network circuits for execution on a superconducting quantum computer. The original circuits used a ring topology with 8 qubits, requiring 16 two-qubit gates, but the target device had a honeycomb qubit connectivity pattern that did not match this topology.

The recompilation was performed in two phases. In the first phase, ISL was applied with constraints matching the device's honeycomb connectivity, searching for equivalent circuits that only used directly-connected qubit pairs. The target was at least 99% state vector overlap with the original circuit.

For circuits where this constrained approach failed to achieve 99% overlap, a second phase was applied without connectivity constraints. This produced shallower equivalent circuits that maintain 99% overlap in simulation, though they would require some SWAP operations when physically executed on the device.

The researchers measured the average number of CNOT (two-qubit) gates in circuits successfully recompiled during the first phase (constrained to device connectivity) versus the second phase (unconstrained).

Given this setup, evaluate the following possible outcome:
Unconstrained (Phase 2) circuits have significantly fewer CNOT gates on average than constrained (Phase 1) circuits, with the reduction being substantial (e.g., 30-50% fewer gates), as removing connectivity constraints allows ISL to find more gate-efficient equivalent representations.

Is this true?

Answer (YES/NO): YES